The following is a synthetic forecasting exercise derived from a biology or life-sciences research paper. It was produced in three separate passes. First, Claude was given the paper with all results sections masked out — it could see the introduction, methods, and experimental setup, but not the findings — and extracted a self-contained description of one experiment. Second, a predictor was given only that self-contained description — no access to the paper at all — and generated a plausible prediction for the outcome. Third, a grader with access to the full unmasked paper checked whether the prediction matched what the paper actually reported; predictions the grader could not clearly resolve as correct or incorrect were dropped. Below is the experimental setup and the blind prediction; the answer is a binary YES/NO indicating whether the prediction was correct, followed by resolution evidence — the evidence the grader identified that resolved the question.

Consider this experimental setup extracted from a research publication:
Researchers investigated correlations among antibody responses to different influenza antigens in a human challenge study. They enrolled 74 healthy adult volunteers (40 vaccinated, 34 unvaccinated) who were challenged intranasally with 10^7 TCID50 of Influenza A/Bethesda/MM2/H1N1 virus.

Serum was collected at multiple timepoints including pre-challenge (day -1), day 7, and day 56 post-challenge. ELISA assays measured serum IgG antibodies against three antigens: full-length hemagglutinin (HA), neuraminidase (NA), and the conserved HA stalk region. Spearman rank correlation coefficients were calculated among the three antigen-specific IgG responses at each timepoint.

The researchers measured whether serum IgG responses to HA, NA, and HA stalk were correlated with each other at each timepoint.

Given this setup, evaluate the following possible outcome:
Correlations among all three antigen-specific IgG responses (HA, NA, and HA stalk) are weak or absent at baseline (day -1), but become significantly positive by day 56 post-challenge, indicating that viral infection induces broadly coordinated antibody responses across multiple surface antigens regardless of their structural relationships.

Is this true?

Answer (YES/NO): NO